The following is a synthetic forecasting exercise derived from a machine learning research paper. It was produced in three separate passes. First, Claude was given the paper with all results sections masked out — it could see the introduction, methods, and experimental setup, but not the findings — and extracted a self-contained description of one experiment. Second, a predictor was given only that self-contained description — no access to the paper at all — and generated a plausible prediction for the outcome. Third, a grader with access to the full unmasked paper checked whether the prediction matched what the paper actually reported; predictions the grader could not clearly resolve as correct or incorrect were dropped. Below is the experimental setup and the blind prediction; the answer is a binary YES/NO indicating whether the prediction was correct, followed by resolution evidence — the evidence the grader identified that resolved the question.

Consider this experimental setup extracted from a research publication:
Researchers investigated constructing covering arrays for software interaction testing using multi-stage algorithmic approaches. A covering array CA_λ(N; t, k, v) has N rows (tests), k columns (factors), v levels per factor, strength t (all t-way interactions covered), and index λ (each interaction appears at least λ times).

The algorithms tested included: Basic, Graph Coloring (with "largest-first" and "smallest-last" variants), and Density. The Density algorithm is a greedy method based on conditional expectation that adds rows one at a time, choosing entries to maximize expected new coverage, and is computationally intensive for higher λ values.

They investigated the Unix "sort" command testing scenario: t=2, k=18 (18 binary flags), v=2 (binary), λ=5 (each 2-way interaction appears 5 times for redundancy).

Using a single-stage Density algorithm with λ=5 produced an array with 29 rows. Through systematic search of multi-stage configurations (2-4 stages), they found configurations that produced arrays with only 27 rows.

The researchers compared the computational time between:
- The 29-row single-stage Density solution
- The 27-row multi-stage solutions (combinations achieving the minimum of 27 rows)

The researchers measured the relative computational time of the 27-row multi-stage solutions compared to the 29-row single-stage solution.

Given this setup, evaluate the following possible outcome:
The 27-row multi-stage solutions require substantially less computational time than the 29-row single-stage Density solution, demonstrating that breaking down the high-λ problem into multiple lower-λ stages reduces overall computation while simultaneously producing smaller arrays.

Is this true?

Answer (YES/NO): YES